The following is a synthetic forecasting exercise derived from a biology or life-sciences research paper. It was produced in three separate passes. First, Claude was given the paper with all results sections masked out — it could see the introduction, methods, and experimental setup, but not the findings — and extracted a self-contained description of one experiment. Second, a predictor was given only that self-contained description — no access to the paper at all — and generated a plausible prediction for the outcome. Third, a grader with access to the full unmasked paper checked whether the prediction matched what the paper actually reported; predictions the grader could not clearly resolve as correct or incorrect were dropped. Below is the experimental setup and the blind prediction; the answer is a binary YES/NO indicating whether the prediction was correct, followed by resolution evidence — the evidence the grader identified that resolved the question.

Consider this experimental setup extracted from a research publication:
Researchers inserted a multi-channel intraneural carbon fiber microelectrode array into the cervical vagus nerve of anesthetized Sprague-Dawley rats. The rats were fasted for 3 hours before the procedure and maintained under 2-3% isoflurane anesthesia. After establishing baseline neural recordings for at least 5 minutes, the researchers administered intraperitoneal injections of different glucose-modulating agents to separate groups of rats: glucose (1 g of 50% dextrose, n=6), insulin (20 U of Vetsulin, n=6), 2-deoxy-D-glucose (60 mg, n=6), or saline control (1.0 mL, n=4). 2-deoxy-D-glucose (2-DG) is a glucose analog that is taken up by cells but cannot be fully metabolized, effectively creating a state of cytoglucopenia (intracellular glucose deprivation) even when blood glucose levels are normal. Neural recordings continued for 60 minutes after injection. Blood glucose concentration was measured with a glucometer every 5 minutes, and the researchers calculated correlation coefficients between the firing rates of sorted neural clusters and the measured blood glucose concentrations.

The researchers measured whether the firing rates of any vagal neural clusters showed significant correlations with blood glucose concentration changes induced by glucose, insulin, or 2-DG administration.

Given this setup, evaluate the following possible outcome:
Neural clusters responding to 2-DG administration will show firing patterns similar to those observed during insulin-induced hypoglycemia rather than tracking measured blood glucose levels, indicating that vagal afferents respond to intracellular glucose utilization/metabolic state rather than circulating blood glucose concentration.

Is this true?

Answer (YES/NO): YES